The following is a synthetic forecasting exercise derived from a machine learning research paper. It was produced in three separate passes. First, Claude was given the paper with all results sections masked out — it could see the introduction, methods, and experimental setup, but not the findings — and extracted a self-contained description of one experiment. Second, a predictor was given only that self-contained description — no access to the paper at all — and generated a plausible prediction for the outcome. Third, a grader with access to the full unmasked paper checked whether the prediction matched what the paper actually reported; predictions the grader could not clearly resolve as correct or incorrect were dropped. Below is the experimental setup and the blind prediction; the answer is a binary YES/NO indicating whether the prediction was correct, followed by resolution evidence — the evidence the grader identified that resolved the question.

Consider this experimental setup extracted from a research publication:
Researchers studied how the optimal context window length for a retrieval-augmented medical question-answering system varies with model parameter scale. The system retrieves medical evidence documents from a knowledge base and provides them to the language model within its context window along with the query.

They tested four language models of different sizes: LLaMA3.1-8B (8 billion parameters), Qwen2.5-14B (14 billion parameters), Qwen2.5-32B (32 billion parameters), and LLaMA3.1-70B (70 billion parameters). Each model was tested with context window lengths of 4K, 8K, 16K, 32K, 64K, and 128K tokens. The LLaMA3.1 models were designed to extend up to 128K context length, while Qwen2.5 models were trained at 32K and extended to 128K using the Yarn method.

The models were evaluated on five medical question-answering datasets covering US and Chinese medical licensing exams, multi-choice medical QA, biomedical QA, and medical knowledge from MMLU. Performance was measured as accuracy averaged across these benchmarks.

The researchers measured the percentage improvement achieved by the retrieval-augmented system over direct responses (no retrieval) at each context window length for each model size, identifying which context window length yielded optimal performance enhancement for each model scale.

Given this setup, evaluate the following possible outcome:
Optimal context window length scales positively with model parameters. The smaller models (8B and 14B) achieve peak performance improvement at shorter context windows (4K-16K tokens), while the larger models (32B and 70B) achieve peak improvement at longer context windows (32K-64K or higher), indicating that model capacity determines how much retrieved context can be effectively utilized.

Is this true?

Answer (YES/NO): NO